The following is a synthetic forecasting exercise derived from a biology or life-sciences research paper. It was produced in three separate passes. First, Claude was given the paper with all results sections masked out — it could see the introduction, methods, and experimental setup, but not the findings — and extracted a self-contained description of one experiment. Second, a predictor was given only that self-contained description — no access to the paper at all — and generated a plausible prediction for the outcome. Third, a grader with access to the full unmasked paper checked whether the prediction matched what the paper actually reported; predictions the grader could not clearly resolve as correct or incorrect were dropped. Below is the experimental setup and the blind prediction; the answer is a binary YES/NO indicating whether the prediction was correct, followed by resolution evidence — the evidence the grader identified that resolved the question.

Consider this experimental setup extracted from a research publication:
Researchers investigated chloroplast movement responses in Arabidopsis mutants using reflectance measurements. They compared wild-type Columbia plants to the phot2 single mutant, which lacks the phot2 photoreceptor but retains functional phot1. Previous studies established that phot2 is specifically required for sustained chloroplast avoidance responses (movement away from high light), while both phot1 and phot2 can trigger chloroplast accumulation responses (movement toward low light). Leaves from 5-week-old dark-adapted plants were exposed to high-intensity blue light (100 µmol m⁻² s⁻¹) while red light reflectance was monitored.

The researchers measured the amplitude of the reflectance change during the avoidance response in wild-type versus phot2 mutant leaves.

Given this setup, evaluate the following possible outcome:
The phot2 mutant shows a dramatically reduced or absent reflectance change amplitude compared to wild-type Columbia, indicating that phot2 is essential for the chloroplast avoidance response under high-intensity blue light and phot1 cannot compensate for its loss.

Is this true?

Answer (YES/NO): NO